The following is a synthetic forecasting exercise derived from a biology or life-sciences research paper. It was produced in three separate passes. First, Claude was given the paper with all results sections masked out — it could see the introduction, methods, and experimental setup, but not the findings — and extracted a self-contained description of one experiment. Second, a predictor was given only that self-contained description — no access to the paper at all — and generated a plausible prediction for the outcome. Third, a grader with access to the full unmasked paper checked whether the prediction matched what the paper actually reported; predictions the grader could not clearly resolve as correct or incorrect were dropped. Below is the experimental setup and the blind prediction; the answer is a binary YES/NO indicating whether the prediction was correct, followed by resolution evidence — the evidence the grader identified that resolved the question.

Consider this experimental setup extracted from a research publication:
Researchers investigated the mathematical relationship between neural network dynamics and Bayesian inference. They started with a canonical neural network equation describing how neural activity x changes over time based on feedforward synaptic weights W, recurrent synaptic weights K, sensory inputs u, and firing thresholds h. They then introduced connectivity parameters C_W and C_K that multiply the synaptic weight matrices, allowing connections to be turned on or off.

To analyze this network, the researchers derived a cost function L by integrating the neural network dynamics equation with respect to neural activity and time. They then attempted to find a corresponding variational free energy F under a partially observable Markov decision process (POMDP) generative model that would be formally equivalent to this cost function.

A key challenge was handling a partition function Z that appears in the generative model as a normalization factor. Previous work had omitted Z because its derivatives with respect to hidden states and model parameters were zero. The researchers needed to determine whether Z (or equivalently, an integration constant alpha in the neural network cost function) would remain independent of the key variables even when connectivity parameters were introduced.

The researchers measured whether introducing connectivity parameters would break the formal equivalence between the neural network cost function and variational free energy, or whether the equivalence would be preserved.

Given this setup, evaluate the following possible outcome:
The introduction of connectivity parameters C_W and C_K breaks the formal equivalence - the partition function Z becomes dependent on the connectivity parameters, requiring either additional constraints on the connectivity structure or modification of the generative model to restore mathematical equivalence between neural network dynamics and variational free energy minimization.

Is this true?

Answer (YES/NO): NO